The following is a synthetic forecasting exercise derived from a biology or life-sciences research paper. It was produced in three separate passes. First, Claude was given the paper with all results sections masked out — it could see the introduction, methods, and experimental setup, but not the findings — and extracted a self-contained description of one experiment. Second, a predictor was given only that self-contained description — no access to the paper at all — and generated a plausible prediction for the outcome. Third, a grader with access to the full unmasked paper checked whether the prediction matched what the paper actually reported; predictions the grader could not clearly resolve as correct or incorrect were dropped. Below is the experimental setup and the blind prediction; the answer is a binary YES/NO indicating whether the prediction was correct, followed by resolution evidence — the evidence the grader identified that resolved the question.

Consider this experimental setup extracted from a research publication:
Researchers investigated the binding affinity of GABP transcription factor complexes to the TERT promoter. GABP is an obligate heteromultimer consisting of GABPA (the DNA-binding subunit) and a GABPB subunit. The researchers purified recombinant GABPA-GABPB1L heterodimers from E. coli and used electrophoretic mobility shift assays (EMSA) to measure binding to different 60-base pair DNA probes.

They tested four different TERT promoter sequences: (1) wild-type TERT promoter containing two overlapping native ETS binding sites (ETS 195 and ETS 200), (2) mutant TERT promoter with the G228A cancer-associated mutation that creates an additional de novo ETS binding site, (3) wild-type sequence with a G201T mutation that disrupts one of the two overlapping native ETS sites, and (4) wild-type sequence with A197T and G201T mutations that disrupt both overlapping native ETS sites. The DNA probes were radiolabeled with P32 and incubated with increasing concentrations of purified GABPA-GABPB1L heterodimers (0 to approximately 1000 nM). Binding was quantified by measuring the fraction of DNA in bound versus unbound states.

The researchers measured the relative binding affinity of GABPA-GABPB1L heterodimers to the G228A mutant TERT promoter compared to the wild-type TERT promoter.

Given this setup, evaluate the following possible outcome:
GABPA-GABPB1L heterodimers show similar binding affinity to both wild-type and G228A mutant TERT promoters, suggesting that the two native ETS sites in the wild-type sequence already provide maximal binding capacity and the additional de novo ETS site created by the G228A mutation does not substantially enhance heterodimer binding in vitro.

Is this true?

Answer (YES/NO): NO